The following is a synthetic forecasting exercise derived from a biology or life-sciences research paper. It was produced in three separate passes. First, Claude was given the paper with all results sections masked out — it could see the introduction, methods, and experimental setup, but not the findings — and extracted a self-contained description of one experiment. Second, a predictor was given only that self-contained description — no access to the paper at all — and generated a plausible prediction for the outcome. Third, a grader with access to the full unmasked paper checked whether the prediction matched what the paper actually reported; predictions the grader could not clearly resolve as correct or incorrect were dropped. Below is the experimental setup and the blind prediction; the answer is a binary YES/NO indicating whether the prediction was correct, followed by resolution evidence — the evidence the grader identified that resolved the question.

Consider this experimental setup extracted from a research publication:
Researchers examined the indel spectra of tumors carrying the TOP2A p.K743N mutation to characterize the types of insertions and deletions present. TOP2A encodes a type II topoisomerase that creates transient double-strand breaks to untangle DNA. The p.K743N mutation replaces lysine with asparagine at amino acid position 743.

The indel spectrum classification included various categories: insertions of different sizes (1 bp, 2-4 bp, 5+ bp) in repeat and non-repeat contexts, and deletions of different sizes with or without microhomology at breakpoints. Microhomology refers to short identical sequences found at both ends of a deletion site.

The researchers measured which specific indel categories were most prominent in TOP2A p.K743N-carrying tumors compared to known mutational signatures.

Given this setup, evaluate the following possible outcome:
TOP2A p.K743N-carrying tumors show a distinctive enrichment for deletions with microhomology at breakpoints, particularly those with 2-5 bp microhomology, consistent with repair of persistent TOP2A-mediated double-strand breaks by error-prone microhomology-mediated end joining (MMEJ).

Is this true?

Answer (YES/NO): NO